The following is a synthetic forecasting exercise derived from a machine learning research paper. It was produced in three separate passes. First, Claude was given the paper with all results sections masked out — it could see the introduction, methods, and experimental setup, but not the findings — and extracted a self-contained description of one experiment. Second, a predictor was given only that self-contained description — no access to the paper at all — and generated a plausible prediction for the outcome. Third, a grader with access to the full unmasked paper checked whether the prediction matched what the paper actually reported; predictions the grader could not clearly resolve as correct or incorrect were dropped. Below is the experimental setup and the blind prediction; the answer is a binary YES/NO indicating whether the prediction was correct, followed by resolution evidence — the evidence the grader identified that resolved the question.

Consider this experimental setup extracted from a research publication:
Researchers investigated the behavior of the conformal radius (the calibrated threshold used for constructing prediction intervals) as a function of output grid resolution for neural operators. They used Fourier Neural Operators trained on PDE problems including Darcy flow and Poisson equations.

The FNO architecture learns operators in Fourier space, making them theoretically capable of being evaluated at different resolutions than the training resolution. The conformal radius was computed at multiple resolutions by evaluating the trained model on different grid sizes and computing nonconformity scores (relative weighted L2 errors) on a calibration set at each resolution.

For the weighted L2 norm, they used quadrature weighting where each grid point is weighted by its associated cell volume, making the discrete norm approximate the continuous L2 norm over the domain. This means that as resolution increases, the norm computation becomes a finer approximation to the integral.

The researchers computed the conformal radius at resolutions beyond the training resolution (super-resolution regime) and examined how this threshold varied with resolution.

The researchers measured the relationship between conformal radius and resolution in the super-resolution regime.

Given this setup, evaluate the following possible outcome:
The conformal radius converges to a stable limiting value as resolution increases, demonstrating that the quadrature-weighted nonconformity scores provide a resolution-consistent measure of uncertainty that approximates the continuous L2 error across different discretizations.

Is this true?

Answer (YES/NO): NO